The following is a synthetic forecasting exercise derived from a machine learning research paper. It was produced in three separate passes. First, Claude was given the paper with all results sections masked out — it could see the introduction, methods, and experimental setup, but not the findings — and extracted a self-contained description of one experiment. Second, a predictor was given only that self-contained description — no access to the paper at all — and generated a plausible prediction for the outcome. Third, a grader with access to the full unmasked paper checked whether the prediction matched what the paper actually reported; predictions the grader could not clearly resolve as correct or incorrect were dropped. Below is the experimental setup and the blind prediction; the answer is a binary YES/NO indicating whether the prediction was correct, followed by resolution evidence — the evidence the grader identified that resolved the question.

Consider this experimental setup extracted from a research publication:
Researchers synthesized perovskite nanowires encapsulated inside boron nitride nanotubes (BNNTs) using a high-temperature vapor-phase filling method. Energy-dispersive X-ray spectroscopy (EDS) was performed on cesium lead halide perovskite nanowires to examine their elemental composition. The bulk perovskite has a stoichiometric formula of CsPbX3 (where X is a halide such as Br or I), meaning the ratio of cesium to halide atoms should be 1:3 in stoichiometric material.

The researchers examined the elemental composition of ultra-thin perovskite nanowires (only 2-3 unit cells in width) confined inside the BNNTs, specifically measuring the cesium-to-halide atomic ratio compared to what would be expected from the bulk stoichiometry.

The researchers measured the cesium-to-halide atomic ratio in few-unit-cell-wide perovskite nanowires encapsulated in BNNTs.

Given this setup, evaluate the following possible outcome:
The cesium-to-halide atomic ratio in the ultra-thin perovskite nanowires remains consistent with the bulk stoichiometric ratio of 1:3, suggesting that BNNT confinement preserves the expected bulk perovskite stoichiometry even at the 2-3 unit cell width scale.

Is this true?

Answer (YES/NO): NO